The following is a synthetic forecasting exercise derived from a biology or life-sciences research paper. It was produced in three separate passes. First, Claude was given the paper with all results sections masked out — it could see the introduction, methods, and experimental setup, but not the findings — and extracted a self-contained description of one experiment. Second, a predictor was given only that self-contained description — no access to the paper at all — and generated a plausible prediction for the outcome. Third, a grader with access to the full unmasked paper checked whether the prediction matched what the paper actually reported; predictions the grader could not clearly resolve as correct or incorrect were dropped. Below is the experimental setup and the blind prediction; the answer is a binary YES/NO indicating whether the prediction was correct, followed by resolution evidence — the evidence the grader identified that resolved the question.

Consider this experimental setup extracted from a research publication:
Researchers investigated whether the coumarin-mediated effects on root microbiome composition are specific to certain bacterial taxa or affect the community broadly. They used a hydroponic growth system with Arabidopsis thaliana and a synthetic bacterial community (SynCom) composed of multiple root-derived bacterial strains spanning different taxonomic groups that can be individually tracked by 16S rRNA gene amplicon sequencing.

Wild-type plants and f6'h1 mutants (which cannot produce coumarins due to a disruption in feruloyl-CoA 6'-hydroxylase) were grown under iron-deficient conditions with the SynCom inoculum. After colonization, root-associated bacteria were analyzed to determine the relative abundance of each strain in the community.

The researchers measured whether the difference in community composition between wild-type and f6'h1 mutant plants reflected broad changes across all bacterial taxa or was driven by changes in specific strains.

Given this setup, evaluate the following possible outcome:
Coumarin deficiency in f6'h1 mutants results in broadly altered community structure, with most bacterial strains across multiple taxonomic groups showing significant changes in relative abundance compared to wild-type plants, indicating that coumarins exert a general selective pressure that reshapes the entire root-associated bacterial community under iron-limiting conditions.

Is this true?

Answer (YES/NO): NO